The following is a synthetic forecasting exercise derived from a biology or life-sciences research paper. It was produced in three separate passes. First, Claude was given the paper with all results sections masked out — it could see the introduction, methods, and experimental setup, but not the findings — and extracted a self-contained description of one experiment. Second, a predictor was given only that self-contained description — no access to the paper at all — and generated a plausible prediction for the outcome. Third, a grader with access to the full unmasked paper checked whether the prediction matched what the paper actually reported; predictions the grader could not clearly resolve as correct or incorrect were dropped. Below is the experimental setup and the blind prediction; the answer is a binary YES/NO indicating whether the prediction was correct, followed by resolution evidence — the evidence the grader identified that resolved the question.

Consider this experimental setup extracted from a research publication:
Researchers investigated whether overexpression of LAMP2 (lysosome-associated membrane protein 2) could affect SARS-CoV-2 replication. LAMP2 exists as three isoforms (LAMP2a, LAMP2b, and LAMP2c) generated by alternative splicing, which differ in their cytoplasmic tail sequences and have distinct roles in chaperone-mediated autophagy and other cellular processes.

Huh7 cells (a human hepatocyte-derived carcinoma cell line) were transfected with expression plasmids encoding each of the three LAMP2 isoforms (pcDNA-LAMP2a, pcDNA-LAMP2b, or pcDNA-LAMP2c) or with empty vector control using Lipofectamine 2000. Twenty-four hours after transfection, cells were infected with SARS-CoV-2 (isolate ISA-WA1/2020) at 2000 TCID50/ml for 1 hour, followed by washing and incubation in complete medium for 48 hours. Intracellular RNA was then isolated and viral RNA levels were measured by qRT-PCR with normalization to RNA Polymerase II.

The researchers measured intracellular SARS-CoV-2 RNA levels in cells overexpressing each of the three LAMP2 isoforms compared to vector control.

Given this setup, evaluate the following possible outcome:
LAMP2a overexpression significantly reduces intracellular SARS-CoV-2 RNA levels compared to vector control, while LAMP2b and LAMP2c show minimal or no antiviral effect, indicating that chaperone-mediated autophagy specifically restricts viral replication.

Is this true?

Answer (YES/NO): NO